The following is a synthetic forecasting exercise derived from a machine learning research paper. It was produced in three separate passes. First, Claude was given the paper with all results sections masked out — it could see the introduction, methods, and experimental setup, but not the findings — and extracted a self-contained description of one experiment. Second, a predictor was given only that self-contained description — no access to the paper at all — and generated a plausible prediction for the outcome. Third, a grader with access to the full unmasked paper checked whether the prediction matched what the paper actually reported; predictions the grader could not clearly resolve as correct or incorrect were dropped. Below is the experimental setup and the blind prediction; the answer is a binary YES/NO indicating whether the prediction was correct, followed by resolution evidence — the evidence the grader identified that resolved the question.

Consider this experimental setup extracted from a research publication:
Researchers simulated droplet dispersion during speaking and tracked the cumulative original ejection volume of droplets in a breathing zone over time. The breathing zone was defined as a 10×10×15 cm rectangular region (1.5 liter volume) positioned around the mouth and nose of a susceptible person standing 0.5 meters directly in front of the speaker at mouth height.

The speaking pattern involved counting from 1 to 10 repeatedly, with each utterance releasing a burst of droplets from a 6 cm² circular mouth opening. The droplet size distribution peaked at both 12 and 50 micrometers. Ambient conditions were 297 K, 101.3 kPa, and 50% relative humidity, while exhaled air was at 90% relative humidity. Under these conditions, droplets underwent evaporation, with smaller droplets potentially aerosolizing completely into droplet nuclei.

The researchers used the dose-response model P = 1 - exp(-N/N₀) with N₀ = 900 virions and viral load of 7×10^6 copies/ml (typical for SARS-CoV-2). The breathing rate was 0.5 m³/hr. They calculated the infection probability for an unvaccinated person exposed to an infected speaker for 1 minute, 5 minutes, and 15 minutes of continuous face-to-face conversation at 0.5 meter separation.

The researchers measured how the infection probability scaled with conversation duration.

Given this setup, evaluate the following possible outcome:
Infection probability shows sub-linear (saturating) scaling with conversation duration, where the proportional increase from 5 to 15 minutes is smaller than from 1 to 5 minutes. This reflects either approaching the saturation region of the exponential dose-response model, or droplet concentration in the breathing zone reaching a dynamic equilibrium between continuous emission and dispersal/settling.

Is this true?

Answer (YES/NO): YES